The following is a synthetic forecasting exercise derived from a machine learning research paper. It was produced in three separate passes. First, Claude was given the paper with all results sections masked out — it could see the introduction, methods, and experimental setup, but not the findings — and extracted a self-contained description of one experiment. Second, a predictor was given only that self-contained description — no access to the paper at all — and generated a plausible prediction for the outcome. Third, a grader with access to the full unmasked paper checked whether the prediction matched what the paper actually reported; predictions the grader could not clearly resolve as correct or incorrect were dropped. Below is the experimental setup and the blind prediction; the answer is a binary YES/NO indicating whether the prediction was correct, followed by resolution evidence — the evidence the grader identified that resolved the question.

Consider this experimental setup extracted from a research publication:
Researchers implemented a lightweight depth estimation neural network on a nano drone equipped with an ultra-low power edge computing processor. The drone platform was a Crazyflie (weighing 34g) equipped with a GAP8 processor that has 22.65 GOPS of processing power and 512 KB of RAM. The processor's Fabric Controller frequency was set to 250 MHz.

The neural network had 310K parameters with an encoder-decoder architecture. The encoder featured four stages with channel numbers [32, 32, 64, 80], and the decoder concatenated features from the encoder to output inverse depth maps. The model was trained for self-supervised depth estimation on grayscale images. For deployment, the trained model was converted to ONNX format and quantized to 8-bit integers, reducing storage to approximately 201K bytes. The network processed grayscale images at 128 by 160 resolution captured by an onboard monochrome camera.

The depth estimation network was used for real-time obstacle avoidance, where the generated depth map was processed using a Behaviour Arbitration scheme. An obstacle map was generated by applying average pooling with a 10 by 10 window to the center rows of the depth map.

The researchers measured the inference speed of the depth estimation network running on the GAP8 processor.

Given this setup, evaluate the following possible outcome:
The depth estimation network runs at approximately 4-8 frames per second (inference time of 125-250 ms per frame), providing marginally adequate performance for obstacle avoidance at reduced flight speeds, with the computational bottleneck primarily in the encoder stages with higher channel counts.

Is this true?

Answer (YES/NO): NO